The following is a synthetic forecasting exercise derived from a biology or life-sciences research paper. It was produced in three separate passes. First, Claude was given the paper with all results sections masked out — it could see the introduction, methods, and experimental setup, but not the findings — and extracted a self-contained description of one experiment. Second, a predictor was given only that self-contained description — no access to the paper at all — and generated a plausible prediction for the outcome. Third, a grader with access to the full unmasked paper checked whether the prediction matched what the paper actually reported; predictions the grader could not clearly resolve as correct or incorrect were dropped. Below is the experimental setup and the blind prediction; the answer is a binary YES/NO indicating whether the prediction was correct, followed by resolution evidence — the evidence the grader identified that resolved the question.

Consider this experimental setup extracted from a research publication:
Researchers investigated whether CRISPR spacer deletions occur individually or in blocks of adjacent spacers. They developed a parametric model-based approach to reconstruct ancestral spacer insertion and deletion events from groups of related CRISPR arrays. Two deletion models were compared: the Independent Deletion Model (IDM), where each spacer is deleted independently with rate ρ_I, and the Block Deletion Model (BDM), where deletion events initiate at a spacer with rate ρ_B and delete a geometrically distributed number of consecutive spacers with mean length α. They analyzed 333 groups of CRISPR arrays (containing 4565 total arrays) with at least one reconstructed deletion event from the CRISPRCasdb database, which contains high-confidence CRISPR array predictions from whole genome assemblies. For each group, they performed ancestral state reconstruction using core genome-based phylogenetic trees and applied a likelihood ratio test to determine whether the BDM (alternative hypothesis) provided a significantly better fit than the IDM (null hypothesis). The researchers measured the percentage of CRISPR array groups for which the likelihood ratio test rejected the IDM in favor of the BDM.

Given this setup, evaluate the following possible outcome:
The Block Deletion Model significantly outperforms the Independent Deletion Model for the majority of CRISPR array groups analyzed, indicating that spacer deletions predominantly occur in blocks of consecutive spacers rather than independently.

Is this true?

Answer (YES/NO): YES